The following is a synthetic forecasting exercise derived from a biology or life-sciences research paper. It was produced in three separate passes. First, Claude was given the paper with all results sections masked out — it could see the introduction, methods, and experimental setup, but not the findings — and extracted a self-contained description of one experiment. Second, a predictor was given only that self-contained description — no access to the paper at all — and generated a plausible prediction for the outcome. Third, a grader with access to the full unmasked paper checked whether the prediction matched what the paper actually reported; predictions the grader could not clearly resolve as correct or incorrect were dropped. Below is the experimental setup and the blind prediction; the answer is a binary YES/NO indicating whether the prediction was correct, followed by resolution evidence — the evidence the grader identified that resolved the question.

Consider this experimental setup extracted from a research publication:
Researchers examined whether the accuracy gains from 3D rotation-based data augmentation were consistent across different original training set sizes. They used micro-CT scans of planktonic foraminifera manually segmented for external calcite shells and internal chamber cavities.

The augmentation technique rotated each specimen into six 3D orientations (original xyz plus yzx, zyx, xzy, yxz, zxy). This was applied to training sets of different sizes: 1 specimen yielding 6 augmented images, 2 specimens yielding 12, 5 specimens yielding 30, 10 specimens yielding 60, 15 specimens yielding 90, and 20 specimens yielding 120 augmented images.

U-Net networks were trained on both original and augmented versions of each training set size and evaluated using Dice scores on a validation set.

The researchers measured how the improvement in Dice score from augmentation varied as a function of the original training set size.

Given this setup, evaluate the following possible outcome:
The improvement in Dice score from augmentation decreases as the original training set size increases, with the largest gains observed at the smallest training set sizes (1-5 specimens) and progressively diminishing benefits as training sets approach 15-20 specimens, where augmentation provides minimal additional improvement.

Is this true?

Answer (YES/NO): YES